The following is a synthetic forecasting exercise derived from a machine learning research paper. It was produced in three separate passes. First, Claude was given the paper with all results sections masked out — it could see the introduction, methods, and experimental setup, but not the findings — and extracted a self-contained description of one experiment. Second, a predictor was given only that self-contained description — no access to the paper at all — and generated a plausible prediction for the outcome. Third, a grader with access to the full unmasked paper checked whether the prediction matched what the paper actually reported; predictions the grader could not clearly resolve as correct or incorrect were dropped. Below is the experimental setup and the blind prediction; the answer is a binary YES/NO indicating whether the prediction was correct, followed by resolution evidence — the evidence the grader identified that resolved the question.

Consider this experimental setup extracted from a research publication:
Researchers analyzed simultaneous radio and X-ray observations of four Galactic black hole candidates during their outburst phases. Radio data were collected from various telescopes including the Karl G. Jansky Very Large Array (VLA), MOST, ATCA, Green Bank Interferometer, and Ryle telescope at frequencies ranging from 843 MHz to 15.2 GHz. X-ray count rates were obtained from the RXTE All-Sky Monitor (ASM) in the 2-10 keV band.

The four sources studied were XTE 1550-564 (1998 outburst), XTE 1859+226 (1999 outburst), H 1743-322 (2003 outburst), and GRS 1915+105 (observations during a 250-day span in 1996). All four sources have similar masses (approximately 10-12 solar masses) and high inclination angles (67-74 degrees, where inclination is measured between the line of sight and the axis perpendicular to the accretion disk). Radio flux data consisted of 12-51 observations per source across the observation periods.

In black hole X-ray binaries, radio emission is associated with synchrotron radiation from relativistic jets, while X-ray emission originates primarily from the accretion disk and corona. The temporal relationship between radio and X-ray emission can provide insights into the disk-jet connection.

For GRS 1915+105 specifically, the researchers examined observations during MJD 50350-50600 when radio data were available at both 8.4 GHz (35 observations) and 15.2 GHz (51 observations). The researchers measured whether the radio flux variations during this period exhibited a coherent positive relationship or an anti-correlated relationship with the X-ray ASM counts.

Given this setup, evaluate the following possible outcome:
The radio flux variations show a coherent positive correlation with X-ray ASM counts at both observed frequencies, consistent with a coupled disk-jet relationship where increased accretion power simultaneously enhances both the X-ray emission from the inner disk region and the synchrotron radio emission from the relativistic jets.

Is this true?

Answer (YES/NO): YES